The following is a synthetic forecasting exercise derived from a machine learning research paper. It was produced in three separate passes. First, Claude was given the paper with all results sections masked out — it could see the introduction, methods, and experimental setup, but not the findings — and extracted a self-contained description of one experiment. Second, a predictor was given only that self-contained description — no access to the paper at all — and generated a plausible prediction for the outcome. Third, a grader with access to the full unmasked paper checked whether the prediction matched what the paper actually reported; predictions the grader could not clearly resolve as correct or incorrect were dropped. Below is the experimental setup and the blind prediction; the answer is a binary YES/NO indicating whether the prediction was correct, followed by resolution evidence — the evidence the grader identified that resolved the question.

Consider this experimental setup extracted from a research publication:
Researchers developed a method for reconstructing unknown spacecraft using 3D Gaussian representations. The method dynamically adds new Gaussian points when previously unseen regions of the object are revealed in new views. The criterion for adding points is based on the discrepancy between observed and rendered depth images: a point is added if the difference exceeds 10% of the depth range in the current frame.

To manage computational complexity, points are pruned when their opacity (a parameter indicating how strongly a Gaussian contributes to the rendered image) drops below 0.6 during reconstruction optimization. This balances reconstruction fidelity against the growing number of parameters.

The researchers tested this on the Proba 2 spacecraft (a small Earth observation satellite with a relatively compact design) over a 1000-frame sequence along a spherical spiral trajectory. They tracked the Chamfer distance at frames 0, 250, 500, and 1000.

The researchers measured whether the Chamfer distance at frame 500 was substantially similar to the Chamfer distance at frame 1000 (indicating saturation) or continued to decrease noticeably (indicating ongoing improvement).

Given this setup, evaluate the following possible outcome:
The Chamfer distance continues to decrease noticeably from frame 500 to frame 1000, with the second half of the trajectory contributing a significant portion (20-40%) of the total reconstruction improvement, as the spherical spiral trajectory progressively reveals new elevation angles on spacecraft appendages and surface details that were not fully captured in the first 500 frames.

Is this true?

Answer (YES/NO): NO